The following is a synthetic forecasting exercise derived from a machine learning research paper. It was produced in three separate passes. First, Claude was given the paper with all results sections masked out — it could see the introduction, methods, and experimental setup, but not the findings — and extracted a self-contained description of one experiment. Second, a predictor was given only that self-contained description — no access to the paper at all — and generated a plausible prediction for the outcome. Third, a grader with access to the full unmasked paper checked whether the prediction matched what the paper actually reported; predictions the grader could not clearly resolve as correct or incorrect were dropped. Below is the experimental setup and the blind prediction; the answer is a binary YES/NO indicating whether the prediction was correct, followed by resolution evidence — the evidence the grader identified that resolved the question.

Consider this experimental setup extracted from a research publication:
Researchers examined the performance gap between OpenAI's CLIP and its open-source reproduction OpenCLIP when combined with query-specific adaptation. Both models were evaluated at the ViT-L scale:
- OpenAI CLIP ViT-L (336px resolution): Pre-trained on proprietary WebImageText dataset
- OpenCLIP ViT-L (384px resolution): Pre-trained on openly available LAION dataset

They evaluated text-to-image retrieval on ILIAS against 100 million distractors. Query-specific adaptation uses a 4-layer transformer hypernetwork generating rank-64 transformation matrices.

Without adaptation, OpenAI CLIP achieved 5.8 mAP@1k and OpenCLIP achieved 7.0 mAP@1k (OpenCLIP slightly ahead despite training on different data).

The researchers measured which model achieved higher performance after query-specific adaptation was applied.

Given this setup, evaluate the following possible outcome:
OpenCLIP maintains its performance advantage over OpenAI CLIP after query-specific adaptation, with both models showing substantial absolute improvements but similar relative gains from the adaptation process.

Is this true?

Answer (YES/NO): NO